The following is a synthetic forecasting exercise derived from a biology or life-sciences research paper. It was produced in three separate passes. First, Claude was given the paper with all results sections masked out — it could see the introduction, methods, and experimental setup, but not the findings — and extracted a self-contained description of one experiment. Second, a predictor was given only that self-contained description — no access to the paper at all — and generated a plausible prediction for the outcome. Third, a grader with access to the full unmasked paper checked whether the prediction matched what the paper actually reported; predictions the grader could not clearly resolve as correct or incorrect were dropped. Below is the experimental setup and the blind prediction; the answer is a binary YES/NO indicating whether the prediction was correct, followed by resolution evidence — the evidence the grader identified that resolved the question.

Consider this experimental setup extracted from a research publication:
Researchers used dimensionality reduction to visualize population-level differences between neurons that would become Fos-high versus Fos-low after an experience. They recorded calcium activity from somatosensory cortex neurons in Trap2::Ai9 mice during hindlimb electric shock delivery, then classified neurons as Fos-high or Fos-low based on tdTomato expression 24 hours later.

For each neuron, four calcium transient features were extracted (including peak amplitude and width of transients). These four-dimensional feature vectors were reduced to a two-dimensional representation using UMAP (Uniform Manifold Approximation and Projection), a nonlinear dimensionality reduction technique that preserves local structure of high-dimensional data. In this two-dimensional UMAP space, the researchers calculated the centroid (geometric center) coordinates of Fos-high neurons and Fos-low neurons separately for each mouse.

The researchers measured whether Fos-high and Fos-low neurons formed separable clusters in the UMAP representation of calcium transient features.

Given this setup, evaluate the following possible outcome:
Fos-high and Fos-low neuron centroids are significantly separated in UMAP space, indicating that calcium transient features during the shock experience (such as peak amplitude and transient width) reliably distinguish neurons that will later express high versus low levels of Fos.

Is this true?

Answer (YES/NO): NO